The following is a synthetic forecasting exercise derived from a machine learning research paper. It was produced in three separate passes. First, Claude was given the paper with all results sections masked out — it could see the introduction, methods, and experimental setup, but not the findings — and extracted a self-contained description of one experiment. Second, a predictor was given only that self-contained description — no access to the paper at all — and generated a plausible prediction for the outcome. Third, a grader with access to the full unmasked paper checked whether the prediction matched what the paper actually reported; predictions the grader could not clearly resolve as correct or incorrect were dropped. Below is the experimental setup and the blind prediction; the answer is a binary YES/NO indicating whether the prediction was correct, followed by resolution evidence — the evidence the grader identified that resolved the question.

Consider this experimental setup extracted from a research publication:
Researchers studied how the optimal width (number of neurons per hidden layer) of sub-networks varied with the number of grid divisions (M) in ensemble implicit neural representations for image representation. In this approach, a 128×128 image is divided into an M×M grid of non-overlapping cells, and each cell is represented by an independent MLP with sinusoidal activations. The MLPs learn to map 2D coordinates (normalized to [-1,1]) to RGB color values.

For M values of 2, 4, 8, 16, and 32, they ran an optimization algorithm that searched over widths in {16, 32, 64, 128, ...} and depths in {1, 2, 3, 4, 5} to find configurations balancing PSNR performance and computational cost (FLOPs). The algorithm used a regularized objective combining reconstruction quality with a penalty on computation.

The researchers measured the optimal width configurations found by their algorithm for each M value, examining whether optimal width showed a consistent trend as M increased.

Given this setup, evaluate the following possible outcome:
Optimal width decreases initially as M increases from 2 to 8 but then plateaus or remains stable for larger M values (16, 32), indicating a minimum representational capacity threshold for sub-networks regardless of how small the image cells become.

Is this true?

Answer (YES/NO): NO